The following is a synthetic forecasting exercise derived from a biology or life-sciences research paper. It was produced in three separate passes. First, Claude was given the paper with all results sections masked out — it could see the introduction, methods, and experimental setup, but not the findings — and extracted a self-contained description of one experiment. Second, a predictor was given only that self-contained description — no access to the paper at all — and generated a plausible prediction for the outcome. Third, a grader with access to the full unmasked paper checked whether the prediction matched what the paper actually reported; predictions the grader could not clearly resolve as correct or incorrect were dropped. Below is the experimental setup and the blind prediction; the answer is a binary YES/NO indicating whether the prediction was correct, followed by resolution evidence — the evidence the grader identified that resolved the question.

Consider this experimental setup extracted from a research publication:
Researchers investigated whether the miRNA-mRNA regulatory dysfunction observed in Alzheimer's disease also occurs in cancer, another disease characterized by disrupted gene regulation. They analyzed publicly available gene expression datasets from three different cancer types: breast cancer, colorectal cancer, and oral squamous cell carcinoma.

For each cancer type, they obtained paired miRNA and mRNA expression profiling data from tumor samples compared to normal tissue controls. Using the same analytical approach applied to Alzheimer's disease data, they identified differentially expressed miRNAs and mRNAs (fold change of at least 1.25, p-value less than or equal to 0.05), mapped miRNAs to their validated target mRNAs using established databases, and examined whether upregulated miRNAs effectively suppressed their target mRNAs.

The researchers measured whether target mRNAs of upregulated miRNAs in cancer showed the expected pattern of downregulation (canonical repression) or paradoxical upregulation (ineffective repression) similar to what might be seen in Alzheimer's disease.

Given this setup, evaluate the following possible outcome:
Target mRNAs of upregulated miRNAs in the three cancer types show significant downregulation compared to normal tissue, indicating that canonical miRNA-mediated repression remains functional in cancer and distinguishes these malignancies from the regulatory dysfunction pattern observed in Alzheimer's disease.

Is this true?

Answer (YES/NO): NO